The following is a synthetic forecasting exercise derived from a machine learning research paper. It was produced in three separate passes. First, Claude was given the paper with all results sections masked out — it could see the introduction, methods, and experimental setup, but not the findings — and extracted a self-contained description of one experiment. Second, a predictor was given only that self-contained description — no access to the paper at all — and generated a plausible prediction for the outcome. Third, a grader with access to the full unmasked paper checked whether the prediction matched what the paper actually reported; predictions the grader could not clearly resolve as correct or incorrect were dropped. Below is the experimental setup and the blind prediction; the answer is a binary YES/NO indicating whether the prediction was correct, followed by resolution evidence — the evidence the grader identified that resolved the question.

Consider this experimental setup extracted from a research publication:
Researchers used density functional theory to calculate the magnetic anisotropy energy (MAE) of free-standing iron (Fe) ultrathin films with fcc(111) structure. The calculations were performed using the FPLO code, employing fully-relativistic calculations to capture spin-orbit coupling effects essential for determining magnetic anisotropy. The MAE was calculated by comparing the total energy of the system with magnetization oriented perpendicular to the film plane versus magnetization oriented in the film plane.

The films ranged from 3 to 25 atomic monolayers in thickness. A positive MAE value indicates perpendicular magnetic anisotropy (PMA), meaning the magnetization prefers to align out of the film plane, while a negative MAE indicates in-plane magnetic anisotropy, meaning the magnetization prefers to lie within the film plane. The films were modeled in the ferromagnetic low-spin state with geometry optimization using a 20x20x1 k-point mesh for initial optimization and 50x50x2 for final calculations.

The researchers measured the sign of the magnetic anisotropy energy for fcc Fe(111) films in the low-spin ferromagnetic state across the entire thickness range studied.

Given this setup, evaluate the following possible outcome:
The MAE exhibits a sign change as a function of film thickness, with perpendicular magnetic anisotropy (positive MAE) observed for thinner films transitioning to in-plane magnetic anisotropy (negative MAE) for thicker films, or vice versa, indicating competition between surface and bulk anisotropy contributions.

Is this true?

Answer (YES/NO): NO